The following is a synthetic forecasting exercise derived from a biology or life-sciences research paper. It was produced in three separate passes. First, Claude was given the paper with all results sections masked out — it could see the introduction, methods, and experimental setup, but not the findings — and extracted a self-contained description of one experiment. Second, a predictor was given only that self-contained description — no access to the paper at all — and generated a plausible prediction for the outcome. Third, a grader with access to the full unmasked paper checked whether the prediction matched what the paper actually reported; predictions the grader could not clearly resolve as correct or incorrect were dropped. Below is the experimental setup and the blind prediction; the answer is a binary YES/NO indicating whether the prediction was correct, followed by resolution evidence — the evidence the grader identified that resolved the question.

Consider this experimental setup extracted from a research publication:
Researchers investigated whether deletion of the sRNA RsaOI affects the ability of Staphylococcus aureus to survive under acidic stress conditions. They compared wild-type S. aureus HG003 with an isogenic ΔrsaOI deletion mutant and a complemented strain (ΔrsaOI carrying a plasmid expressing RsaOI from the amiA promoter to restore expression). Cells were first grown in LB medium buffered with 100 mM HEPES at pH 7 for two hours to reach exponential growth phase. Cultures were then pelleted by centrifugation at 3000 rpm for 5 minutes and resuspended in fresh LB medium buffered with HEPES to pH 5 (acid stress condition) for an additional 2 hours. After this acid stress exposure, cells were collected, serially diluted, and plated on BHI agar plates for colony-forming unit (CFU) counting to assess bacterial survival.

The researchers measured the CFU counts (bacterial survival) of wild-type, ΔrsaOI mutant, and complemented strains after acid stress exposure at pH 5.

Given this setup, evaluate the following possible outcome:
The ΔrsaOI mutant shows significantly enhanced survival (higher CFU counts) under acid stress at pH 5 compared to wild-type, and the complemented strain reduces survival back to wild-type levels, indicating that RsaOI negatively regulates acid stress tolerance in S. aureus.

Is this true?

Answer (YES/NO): NO